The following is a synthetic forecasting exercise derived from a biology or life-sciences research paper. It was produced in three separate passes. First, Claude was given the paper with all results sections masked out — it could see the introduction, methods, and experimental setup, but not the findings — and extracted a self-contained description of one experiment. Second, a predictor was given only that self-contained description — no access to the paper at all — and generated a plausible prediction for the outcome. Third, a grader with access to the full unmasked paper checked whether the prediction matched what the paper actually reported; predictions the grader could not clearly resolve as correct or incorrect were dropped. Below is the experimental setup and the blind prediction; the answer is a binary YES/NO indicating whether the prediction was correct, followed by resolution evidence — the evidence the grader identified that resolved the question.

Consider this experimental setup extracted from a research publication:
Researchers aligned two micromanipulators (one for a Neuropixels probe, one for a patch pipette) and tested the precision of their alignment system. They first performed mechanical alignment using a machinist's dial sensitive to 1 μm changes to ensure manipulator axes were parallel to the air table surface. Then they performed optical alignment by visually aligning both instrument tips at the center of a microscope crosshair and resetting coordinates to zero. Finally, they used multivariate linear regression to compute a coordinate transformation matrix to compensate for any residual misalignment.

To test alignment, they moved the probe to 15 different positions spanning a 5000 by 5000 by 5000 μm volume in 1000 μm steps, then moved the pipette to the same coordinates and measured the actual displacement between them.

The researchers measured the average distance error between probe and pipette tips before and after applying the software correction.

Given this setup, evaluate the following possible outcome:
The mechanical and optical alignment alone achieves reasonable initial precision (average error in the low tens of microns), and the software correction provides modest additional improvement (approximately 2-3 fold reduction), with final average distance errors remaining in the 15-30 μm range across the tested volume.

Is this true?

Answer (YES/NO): NO